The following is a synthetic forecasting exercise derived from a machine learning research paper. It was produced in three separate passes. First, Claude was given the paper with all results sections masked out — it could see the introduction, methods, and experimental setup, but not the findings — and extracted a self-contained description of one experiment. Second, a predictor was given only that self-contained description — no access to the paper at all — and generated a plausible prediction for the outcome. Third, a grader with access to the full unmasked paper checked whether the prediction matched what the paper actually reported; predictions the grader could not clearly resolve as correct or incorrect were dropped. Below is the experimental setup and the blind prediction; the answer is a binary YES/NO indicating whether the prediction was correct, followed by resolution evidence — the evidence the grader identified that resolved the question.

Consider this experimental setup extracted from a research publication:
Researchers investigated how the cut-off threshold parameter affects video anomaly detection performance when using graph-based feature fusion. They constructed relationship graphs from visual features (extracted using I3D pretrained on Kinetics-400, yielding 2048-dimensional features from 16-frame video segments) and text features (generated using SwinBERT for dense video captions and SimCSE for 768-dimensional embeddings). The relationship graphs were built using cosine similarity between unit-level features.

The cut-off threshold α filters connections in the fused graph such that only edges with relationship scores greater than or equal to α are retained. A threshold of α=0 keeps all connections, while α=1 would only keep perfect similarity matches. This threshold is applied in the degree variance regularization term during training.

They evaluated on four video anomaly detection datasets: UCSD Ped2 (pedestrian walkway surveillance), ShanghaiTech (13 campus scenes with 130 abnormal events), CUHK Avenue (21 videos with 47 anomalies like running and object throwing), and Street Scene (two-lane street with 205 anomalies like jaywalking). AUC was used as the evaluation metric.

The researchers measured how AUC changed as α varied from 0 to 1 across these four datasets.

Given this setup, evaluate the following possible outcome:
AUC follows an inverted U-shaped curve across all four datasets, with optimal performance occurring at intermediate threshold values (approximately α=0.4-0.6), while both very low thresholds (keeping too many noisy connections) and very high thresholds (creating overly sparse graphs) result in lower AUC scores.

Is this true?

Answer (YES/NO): NO